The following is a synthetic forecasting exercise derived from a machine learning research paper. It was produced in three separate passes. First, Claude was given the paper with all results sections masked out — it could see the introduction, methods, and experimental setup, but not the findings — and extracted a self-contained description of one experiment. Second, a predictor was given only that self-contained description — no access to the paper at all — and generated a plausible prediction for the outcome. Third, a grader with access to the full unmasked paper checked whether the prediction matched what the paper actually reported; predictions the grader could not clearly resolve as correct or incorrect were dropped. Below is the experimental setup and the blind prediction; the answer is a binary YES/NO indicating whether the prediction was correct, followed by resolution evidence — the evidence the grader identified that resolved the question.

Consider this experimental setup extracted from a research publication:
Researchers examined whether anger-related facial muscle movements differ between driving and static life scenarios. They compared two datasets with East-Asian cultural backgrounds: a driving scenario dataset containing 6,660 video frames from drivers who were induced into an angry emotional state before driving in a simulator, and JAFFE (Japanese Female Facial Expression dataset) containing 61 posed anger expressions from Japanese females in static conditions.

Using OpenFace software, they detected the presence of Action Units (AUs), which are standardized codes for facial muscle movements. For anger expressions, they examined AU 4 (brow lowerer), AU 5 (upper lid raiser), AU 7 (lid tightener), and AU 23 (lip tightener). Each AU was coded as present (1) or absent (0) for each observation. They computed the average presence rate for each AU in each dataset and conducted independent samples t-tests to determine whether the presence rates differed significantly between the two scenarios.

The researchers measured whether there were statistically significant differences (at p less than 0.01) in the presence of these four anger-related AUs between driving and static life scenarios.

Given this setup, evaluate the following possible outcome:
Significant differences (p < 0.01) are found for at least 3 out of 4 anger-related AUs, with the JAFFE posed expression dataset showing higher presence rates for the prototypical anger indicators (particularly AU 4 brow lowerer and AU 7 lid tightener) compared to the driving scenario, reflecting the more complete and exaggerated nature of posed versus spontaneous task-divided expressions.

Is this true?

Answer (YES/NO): NO